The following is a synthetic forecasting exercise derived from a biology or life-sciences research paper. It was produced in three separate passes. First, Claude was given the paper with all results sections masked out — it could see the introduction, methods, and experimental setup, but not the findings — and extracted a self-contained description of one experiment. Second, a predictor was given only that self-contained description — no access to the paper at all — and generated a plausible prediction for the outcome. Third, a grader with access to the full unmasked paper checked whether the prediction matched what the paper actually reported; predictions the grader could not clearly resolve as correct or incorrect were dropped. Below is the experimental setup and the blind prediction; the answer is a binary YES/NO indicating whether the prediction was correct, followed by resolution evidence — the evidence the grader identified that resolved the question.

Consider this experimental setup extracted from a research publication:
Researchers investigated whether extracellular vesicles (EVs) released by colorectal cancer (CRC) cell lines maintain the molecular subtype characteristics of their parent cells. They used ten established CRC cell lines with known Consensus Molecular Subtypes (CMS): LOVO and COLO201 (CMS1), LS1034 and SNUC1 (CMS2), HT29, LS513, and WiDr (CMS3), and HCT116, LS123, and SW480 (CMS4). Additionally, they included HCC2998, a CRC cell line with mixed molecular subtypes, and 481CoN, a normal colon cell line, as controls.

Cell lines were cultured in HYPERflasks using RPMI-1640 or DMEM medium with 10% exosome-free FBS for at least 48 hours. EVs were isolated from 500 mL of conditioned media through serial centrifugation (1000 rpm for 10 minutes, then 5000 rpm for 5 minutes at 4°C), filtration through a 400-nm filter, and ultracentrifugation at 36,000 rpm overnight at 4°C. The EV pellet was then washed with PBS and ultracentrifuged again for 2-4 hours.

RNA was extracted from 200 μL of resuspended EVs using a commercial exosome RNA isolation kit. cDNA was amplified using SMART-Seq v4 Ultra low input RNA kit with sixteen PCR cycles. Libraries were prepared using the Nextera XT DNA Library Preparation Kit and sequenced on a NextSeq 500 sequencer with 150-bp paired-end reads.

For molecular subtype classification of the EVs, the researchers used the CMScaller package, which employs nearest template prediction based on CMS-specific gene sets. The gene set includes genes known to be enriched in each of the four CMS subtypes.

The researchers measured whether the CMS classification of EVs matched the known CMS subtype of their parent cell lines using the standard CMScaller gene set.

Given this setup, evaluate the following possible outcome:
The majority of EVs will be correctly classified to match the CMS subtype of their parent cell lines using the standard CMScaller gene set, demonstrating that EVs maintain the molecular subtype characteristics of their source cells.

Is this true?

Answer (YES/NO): YES